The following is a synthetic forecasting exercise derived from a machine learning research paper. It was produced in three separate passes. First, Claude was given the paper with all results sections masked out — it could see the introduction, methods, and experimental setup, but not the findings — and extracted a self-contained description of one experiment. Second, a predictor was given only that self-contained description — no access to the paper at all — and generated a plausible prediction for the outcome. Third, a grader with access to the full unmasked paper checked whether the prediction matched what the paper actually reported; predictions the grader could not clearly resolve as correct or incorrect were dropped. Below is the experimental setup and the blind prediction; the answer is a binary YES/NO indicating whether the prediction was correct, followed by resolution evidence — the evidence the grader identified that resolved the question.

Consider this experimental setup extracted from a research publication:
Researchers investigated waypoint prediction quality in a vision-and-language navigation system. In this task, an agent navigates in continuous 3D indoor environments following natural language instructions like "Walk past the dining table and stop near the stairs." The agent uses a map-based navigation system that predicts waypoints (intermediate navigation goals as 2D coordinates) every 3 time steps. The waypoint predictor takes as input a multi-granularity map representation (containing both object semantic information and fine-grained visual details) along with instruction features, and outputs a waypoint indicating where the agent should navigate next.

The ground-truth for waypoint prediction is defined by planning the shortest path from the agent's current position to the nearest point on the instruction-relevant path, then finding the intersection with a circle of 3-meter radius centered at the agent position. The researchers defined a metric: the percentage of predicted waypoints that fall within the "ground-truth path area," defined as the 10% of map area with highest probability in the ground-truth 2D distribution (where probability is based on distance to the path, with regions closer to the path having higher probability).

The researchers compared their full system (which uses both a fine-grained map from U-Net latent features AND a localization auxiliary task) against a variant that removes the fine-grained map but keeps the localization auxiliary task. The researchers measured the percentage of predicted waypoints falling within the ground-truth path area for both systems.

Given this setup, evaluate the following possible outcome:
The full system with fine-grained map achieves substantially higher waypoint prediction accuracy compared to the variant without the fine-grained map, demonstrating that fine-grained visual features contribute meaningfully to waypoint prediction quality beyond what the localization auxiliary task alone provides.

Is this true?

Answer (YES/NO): NO